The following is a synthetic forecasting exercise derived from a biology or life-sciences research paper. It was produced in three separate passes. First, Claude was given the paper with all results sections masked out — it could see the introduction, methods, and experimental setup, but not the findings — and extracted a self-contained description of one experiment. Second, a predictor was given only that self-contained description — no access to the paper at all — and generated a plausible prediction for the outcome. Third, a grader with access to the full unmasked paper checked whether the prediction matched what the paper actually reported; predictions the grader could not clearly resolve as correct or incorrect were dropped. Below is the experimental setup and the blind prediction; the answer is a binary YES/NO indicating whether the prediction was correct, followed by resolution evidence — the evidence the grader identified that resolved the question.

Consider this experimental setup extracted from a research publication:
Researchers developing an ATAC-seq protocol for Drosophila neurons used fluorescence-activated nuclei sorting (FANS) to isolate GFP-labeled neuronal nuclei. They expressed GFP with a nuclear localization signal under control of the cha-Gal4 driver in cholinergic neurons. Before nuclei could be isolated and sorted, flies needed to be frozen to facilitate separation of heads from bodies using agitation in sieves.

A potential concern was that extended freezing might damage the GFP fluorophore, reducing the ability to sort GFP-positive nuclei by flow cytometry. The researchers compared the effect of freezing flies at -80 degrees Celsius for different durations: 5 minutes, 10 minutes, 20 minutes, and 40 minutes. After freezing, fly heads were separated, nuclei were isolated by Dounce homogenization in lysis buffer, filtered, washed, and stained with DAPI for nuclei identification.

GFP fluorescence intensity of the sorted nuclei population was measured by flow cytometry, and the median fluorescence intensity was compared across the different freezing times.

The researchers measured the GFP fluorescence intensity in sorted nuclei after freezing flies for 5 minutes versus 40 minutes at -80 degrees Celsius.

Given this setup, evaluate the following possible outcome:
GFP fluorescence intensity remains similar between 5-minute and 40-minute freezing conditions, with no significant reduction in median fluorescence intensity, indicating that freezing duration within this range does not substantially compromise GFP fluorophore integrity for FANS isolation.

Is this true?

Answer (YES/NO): NO